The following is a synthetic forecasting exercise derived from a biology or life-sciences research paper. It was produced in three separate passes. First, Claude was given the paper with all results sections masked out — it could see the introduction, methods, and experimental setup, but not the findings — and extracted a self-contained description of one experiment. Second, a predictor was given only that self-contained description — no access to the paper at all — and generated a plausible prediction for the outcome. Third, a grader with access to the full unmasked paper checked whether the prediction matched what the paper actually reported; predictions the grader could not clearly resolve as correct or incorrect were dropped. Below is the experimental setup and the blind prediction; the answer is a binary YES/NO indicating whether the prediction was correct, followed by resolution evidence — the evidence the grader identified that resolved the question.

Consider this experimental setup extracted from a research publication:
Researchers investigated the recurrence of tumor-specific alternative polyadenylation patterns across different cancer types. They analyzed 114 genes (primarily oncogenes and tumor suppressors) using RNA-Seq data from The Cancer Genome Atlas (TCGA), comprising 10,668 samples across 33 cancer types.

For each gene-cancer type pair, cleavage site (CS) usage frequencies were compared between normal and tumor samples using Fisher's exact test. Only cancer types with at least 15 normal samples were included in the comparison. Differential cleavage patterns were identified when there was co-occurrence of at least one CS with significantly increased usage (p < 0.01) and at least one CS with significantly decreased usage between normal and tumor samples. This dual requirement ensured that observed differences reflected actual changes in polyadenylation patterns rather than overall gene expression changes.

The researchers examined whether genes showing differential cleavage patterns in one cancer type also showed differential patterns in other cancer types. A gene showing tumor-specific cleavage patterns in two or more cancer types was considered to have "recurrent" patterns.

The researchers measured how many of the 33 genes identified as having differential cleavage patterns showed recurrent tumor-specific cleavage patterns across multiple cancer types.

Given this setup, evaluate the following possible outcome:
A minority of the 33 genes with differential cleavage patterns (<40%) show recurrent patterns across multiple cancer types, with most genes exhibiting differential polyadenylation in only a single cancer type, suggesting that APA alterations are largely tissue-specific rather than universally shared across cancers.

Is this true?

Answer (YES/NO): NO